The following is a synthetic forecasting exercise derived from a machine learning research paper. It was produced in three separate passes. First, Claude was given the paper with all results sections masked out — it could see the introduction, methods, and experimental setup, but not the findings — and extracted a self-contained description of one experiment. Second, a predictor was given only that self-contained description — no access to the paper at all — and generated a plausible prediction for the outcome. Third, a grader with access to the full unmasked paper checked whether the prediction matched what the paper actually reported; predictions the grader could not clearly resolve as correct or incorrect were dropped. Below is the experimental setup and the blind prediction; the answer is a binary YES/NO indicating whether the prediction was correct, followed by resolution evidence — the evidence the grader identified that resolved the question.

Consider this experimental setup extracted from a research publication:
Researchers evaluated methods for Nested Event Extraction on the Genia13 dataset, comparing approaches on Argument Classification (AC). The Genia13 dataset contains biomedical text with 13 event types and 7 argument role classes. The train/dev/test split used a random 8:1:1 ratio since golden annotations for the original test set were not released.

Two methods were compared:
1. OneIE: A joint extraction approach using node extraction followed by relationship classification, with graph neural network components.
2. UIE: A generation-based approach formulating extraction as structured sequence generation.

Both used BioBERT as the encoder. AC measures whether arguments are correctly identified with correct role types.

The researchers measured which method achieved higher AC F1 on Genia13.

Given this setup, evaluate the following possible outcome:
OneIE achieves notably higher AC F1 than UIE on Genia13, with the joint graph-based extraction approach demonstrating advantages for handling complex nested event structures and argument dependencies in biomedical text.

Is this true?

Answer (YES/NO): NO